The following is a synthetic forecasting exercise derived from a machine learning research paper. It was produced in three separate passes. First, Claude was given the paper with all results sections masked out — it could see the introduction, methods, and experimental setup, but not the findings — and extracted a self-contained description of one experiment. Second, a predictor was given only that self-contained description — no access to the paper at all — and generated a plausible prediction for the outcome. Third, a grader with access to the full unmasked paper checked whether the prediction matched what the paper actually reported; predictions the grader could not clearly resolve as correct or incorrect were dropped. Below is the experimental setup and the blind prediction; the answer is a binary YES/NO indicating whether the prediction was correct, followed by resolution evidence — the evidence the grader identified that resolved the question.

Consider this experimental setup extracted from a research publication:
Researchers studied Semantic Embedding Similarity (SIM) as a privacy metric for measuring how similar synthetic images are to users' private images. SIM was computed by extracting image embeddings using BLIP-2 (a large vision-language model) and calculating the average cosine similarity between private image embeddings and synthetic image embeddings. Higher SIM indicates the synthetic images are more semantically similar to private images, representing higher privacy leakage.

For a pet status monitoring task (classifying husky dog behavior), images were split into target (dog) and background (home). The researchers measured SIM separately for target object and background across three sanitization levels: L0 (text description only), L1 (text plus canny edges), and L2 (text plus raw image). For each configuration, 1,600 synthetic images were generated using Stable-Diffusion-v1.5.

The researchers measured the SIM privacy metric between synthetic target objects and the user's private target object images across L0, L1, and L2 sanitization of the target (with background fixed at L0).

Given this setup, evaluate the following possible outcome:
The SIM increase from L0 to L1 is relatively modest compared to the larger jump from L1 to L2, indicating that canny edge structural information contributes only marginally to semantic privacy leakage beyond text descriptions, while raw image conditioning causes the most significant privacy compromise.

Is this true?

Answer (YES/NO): NO